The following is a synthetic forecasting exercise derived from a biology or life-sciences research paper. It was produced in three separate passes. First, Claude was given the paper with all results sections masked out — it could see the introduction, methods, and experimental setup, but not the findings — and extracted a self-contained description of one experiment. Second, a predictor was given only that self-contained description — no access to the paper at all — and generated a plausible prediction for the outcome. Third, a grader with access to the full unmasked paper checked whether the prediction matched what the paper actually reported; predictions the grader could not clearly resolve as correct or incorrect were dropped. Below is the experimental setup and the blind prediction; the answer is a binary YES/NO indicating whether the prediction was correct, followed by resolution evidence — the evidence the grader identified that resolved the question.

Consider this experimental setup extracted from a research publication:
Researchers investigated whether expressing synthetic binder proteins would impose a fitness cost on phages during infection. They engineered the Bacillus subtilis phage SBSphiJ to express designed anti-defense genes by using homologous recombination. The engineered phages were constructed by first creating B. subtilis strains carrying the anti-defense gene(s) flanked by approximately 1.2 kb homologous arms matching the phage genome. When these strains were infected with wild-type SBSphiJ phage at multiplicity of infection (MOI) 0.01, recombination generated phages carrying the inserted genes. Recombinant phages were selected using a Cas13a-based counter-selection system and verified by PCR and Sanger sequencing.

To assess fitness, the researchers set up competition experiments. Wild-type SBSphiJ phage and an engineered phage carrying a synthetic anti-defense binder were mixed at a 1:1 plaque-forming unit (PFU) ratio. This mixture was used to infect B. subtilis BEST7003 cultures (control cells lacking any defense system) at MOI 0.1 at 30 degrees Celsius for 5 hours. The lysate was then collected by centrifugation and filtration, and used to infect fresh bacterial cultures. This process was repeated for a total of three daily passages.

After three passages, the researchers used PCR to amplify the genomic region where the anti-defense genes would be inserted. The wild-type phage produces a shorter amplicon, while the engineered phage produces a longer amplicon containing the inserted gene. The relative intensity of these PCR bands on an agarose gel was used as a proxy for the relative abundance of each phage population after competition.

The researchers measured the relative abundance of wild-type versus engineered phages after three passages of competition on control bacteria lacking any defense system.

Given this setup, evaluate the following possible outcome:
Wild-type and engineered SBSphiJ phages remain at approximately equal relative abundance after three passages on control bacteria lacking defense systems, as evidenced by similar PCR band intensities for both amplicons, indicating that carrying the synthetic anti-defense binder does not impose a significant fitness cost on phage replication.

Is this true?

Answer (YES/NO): YES